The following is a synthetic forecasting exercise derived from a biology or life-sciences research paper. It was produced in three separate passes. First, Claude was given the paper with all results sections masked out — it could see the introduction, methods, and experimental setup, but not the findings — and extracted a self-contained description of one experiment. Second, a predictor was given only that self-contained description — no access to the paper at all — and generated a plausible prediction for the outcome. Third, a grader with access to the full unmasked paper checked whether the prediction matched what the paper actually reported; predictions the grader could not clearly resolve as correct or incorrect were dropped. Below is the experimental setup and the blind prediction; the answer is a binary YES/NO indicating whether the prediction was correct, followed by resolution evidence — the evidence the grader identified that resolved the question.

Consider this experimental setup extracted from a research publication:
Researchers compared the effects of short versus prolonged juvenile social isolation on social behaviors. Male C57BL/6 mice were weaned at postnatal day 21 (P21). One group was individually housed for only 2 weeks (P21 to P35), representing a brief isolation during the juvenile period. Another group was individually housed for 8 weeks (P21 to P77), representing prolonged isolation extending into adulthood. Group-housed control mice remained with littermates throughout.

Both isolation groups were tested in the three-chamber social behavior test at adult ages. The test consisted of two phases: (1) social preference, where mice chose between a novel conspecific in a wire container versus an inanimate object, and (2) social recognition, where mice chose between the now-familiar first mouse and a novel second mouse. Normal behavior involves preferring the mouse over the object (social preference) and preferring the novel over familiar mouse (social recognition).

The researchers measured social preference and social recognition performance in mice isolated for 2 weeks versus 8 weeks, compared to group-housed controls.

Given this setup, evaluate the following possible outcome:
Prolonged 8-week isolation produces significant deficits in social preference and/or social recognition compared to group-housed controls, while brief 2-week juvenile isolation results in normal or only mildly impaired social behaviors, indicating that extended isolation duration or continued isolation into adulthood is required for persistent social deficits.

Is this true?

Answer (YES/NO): YES